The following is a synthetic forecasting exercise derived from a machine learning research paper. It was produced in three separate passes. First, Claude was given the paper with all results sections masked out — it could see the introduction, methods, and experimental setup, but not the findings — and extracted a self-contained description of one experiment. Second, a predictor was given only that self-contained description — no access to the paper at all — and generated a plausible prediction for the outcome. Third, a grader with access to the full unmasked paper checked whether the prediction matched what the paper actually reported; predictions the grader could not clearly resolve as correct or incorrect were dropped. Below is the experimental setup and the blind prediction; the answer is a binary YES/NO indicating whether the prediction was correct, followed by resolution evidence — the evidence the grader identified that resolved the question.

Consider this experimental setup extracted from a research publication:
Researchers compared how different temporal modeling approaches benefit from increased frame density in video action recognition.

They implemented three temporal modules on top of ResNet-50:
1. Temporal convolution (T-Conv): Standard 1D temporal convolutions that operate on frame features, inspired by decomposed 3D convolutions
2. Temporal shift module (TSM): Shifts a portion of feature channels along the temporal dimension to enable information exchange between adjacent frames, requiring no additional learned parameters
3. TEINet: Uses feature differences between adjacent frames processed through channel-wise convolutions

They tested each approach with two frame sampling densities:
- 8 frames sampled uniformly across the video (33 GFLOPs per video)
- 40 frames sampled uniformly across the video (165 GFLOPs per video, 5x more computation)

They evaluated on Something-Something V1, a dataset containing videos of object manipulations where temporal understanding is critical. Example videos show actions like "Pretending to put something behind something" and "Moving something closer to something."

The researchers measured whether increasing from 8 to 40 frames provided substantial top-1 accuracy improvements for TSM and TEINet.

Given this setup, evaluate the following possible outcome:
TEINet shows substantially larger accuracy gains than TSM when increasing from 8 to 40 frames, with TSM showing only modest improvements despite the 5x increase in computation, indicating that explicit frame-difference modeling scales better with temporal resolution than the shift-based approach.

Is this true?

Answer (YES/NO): NO